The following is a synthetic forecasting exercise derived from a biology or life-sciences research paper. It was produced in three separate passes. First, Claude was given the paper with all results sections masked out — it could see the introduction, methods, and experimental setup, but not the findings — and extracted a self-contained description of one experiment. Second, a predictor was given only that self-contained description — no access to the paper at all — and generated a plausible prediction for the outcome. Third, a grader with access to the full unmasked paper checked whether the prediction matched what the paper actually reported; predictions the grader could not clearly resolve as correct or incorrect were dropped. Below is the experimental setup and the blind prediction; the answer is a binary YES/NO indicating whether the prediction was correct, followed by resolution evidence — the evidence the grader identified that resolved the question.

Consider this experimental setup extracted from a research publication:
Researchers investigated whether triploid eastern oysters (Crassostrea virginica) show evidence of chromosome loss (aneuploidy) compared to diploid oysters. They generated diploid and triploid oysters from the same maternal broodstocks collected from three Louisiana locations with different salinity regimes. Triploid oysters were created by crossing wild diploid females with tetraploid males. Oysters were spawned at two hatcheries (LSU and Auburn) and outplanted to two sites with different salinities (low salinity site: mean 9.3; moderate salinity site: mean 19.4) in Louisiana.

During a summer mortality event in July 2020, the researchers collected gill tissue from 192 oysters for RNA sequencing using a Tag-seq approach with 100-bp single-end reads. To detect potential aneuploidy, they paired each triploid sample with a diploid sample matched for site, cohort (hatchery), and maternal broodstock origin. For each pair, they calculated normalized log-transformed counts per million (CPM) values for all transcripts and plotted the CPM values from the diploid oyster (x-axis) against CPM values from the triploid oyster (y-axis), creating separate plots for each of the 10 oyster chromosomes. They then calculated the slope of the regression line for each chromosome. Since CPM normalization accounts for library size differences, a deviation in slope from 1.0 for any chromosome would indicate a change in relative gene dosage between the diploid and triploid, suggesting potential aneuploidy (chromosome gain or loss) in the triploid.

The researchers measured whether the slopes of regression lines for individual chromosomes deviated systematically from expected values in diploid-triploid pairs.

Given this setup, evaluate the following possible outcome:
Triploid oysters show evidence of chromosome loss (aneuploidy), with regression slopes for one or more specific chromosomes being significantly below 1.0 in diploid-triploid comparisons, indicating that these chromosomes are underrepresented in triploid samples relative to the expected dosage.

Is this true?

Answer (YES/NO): NO